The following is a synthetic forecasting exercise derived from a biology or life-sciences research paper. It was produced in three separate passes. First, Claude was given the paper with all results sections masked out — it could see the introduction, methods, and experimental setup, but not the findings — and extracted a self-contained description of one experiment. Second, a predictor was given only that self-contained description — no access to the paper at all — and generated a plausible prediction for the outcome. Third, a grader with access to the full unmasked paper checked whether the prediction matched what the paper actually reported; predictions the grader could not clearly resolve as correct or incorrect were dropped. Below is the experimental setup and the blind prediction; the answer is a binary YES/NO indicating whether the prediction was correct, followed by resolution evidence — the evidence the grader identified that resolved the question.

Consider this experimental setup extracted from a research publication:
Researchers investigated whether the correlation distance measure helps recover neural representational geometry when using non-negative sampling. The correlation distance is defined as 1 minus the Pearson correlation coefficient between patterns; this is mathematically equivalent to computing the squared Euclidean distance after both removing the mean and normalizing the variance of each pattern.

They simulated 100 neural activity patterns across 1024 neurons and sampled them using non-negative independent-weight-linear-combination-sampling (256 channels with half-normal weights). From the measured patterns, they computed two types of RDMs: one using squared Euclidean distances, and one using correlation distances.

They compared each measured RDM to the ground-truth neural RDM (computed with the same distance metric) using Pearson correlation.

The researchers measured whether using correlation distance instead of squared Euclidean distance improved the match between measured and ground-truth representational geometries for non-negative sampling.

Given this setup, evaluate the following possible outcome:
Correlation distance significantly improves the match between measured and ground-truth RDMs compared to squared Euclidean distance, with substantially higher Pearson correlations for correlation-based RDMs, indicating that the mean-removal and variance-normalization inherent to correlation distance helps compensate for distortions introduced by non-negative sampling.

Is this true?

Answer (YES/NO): NO